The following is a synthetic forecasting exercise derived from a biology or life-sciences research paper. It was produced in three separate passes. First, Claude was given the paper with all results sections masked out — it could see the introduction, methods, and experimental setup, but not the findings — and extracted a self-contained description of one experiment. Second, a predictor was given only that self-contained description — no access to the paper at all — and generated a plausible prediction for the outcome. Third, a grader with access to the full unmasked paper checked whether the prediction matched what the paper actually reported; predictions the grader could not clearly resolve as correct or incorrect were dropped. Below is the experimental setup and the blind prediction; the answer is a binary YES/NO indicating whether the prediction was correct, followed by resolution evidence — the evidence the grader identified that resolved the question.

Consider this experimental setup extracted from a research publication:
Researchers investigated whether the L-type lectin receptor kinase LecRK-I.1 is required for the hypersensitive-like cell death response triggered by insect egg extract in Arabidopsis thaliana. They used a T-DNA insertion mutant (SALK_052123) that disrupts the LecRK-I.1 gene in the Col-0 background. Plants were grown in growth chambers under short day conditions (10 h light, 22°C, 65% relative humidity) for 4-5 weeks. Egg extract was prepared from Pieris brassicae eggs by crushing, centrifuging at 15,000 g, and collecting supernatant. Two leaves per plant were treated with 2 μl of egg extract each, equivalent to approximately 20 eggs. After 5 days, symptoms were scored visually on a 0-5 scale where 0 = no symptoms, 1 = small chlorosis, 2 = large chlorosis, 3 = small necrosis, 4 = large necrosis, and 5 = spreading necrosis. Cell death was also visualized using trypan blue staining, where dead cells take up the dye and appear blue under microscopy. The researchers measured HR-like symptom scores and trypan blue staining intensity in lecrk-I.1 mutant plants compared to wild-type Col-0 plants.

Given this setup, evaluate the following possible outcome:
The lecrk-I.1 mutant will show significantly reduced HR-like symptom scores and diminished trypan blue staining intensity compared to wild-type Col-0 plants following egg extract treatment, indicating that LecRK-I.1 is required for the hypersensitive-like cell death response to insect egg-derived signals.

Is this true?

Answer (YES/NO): YES